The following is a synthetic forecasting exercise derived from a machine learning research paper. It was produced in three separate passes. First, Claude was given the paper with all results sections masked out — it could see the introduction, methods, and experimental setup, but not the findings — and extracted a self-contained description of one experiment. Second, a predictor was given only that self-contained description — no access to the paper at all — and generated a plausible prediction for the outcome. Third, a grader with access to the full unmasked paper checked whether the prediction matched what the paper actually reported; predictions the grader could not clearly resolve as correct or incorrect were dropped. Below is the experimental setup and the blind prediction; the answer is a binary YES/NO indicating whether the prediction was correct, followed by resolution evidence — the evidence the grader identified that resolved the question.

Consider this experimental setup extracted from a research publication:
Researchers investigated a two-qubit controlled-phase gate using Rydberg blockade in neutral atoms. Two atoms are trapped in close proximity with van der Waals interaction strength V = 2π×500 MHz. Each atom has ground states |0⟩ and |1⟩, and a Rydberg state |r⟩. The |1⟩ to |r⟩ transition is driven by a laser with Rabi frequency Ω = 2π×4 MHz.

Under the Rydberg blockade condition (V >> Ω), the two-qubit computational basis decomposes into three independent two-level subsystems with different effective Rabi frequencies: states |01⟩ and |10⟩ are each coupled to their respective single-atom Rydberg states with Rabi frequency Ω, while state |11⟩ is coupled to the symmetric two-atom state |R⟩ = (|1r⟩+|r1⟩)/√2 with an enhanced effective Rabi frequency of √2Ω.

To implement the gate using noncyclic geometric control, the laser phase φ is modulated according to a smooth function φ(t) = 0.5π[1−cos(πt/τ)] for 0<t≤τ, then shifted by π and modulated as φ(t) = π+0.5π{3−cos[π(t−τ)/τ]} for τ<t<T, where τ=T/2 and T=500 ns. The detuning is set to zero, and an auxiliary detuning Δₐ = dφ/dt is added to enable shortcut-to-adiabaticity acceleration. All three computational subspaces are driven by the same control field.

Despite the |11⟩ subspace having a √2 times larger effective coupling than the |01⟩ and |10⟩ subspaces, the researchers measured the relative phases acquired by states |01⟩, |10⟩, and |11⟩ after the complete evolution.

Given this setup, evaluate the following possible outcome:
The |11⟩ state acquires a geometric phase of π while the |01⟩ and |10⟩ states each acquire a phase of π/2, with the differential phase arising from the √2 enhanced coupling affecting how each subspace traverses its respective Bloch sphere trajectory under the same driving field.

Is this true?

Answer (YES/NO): NO